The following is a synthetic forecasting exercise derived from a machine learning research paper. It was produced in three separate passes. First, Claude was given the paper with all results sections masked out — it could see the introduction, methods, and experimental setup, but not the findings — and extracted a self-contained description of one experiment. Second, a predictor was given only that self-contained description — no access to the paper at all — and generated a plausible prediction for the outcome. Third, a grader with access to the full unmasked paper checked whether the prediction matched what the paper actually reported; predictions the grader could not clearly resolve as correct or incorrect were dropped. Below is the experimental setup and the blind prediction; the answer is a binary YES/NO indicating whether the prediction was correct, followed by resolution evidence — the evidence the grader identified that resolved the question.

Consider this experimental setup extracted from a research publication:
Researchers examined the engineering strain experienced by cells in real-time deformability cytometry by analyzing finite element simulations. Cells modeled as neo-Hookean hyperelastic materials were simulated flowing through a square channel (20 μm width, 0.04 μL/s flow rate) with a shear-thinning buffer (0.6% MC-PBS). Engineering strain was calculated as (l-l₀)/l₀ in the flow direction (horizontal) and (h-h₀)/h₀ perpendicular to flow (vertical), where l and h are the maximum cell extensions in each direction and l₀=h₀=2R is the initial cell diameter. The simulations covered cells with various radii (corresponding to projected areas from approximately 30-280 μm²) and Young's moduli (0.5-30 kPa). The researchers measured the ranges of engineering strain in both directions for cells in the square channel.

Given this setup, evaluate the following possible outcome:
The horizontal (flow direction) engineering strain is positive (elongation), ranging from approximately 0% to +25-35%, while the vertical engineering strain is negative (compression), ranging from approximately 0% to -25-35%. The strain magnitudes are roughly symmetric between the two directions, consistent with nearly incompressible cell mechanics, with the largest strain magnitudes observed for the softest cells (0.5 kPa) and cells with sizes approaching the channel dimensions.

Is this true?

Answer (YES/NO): NO